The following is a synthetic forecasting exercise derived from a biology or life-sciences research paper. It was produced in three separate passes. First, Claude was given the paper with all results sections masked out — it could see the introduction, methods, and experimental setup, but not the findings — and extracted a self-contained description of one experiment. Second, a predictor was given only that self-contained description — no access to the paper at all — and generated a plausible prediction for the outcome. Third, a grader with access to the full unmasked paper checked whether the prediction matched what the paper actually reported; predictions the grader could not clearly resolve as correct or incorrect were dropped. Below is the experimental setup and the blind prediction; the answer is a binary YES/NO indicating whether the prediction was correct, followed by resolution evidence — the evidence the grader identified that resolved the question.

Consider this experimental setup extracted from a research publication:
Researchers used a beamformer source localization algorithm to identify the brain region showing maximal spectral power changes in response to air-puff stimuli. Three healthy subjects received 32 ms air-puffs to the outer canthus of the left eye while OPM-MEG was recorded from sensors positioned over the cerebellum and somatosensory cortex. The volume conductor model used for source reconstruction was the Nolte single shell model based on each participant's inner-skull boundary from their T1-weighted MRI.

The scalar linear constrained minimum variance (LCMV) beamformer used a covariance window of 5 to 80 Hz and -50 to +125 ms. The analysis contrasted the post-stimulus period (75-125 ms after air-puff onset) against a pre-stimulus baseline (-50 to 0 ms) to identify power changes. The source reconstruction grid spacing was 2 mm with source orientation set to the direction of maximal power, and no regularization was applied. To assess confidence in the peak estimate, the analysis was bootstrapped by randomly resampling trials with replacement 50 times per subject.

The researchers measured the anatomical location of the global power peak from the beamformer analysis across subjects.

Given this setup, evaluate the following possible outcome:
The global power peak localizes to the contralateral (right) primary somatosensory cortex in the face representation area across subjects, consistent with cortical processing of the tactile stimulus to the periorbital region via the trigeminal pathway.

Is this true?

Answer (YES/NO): NO